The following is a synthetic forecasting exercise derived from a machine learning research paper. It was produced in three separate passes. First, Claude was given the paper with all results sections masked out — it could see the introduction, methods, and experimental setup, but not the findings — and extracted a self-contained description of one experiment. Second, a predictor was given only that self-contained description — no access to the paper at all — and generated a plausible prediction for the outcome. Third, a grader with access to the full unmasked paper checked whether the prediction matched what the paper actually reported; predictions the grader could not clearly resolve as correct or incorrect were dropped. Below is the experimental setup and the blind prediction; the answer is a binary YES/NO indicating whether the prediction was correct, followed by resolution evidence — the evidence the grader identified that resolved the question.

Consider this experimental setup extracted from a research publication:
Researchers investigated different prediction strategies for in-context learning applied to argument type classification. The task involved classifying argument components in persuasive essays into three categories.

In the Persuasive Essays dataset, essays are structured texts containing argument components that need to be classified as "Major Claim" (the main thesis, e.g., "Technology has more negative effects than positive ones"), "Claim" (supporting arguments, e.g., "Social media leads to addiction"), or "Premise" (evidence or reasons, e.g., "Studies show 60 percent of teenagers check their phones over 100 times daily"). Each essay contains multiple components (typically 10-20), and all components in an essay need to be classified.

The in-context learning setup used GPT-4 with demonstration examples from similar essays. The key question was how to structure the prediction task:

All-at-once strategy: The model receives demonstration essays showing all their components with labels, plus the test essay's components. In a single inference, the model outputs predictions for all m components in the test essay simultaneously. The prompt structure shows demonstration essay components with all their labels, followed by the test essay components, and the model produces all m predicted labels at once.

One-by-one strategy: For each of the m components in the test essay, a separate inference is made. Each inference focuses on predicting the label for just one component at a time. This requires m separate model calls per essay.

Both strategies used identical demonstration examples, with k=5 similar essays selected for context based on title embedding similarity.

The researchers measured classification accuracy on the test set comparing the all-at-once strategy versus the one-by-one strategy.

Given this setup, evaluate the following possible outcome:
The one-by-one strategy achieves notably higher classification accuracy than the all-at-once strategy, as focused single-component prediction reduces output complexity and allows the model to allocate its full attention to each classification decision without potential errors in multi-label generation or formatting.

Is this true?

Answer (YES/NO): NO